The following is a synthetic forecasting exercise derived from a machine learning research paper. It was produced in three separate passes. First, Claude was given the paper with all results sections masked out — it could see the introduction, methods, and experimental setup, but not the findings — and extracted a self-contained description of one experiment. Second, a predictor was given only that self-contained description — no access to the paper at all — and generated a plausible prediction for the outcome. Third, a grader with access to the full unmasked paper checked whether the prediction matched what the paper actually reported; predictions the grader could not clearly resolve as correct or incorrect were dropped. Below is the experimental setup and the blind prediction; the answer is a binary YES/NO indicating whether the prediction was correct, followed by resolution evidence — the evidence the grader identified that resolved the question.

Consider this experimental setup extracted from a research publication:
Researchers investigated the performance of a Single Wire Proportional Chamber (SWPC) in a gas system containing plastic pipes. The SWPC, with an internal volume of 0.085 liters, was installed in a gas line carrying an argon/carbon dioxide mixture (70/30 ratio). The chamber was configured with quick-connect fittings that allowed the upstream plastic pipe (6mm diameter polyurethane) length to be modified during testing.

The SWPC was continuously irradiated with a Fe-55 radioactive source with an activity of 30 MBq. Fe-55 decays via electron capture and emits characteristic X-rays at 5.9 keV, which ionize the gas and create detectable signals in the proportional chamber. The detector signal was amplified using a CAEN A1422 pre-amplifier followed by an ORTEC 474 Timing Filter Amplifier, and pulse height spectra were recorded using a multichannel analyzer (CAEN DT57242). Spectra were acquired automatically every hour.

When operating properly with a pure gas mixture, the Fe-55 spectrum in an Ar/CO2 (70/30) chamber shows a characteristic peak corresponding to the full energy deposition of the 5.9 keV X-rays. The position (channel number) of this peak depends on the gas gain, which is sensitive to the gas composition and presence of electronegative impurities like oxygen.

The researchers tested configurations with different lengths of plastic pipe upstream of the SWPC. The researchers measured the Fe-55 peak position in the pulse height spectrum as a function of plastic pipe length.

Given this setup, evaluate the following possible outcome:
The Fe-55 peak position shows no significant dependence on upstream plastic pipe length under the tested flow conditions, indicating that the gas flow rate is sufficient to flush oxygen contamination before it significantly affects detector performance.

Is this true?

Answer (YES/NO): NO